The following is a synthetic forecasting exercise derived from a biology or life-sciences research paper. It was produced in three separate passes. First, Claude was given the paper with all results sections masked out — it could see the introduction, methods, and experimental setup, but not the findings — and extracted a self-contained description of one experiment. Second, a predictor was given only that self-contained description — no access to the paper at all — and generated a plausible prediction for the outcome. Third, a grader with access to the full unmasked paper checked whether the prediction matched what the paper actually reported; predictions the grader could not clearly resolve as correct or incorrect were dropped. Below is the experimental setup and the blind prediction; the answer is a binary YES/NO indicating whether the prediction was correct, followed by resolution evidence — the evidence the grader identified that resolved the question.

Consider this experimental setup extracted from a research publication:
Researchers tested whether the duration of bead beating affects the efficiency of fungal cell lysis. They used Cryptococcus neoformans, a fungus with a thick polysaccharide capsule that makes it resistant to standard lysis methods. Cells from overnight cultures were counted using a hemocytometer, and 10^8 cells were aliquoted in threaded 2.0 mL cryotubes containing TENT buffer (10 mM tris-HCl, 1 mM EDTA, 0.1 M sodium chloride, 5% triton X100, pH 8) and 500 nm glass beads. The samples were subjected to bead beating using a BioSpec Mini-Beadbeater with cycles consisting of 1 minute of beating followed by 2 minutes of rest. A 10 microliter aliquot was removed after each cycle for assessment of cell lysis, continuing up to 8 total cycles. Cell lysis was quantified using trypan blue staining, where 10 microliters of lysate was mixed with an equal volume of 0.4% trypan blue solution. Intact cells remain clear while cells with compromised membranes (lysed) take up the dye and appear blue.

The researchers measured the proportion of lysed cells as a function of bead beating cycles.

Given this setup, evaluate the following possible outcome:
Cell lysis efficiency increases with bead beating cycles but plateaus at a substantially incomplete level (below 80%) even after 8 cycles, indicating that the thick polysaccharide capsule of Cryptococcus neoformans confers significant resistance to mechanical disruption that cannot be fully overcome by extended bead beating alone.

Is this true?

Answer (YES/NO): NO